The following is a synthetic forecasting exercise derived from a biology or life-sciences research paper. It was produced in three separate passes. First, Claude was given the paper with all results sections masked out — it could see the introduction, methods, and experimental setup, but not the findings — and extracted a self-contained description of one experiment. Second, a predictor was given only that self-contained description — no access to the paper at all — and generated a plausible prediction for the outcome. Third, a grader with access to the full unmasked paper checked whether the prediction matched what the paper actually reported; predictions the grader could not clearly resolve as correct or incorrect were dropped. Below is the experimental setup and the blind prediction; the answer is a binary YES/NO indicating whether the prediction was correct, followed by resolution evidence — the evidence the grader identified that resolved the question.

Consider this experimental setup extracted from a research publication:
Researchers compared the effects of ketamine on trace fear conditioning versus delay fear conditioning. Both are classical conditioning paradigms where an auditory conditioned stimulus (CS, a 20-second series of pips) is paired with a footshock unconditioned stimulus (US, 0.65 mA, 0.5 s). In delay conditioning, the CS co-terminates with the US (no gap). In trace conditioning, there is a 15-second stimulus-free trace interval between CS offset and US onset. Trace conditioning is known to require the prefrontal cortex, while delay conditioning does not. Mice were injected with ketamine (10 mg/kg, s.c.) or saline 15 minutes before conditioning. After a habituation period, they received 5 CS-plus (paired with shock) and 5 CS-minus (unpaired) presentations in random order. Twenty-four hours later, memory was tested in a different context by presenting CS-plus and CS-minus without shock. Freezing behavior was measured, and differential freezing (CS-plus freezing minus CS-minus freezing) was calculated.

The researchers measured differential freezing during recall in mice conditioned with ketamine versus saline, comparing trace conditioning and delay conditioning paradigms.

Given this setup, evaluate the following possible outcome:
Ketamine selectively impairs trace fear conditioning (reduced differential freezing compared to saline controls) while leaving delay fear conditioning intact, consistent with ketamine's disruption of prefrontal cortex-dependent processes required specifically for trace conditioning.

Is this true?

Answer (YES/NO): YES